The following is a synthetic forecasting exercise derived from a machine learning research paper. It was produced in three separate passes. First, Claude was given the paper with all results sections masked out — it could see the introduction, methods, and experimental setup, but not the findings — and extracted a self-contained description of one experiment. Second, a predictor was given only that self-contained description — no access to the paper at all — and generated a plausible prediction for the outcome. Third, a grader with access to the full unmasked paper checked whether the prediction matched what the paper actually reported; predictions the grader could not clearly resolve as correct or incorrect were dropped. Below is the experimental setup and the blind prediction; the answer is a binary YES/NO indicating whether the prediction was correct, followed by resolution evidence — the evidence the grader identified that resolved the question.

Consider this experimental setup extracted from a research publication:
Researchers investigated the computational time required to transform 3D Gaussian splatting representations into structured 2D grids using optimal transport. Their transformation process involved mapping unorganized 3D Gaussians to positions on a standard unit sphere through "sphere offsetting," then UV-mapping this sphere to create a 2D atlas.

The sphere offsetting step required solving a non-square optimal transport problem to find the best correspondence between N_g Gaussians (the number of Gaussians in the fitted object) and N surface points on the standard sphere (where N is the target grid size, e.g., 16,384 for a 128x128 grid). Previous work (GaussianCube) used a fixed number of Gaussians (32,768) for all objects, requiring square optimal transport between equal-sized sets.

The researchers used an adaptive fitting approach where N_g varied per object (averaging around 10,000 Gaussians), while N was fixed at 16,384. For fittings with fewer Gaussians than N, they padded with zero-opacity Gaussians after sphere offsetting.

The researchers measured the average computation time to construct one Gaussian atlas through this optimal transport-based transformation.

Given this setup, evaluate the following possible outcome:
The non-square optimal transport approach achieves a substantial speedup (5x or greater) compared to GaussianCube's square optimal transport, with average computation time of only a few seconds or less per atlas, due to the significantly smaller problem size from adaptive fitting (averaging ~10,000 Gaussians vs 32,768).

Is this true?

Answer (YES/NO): NO